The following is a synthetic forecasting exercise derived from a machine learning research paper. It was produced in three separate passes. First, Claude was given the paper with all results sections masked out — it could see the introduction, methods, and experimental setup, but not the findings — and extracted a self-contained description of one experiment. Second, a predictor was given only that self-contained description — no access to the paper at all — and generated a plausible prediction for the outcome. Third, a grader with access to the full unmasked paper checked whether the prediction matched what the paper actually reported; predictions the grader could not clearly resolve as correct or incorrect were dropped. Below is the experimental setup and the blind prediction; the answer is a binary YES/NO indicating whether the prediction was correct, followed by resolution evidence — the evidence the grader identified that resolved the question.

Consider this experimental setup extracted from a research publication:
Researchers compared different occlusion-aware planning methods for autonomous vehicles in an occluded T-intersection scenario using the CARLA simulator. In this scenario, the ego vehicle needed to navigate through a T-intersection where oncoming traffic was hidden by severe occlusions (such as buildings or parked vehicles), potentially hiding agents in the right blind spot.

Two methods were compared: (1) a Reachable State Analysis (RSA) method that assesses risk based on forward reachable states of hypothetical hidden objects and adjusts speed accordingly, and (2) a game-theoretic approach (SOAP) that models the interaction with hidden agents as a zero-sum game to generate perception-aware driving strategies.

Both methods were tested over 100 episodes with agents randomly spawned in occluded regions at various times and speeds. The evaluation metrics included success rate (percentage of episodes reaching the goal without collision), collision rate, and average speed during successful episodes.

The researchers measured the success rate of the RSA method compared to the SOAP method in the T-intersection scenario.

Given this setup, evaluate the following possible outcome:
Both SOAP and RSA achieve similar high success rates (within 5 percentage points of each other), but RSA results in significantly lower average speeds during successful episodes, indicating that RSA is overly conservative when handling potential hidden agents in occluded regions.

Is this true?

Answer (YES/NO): NO